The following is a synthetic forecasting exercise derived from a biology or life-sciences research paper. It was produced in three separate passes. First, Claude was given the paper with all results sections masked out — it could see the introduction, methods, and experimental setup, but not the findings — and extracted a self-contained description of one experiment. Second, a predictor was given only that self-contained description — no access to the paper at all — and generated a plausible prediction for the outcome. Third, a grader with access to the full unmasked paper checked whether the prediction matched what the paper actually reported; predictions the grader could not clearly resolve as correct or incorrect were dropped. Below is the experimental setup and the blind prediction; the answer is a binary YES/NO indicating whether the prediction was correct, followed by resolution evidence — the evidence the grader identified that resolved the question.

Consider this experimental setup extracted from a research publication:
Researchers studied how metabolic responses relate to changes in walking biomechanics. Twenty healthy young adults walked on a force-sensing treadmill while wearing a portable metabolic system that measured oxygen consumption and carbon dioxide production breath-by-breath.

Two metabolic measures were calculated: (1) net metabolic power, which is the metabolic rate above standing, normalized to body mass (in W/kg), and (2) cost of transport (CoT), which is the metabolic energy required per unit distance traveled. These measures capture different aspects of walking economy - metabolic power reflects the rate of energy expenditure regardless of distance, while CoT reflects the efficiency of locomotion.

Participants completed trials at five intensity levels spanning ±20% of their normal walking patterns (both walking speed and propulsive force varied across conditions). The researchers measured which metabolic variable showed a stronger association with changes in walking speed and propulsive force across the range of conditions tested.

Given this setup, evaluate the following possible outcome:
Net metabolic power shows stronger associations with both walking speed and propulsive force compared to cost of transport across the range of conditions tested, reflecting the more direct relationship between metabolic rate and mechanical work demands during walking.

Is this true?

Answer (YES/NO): YES